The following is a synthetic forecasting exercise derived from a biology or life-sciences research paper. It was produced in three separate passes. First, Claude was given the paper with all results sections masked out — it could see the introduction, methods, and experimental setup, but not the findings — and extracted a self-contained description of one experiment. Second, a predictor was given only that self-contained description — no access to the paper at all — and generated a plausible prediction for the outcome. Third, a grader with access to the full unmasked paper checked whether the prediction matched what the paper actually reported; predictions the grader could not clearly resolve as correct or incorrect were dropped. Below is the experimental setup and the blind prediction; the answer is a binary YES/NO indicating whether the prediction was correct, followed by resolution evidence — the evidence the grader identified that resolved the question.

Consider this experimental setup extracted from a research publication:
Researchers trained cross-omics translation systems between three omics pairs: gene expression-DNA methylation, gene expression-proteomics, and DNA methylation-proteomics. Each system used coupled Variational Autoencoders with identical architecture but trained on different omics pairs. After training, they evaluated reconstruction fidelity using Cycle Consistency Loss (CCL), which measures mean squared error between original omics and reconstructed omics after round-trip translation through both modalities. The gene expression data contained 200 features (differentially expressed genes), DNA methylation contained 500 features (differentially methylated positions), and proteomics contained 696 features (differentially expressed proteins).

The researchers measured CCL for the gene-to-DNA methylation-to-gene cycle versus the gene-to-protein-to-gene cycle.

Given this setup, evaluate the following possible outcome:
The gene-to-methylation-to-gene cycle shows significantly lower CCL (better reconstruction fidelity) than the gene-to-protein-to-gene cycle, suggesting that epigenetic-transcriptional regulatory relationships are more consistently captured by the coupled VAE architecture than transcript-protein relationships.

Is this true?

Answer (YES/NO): NO